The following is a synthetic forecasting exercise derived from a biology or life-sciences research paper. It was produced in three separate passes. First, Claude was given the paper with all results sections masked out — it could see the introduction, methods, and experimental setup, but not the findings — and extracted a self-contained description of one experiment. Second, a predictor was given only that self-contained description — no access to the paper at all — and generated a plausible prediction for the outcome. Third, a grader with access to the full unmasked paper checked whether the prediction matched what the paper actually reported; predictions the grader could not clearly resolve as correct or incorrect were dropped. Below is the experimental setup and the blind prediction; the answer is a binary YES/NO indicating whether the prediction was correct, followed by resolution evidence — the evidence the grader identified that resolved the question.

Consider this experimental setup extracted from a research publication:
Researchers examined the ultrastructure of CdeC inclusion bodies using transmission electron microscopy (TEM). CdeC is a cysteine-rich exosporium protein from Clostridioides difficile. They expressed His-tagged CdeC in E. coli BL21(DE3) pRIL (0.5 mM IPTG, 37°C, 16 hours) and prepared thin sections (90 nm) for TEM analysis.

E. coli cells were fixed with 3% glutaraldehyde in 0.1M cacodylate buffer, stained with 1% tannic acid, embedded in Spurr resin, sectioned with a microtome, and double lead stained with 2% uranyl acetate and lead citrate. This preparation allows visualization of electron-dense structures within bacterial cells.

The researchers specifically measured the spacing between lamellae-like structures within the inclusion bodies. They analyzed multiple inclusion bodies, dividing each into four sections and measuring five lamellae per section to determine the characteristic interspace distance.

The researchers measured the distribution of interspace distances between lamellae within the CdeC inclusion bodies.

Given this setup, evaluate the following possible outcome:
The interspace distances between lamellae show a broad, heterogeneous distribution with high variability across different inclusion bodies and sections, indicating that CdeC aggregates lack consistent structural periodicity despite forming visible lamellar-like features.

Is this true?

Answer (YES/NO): NO